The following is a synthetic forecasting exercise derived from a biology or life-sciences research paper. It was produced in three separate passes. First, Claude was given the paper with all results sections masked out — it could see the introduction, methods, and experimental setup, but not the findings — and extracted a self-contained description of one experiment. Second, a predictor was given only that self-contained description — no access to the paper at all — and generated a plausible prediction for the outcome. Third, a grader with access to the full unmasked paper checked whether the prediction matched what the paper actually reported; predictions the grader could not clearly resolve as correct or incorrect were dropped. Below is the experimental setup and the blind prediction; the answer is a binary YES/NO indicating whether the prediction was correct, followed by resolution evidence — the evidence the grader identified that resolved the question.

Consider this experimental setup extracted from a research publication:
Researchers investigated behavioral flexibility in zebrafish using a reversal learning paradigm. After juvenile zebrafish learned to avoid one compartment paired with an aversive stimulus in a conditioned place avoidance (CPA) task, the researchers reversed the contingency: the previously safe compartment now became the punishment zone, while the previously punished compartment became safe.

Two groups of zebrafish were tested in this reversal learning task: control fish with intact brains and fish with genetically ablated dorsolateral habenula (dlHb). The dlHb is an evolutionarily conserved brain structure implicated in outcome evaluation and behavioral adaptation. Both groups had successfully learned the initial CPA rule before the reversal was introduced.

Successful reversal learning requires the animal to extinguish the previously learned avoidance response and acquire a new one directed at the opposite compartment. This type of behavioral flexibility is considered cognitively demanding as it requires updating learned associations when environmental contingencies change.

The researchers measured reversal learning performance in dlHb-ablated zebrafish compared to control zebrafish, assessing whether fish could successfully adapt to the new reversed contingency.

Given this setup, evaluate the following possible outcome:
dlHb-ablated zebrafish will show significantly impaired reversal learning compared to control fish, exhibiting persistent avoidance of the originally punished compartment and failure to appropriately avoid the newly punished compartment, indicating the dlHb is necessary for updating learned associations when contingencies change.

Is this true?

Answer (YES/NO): YES